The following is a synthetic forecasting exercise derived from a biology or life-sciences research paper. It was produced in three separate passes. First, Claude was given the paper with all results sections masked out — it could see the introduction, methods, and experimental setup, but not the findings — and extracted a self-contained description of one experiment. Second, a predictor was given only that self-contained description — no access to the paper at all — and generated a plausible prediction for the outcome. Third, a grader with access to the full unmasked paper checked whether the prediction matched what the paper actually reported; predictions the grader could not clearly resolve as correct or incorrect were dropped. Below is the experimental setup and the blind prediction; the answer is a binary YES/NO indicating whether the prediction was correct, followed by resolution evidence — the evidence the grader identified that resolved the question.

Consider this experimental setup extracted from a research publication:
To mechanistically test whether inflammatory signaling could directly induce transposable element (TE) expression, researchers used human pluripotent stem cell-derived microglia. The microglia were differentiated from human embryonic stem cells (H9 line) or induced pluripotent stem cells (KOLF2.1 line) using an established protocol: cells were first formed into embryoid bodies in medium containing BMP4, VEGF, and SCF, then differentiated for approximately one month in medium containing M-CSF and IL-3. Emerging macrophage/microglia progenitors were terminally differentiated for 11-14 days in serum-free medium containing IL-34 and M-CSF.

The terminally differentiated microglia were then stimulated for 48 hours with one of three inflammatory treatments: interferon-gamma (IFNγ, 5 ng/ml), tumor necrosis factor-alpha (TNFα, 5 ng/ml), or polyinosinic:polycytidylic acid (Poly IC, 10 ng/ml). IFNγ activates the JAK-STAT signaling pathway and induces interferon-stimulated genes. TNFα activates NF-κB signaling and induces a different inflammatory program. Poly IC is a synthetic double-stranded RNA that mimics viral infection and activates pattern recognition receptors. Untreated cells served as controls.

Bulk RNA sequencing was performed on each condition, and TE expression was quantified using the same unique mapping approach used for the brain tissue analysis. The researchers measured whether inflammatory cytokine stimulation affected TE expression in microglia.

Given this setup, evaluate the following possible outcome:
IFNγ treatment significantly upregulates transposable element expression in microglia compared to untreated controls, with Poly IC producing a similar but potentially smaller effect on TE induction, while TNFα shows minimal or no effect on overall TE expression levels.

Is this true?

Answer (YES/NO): YES